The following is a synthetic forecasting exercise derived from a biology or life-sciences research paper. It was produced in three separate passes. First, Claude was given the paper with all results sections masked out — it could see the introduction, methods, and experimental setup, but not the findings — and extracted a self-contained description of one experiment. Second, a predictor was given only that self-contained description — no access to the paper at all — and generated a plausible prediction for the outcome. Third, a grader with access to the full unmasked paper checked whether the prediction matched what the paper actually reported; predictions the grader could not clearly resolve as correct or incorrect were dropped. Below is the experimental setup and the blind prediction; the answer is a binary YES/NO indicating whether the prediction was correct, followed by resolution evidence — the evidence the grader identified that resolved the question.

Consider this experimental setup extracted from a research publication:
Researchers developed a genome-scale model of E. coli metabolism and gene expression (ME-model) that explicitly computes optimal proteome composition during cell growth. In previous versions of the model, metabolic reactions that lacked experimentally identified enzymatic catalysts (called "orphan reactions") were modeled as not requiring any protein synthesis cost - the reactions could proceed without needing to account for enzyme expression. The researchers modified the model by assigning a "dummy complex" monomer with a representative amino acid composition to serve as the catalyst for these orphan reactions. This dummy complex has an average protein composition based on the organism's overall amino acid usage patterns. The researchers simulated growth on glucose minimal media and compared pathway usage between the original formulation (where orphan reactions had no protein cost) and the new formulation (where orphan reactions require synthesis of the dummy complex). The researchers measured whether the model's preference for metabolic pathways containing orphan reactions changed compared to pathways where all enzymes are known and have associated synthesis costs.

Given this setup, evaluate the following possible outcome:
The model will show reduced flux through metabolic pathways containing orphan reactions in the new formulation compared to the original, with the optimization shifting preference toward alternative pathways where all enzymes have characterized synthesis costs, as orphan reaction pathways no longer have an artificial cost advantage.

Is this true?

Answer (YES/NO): YES